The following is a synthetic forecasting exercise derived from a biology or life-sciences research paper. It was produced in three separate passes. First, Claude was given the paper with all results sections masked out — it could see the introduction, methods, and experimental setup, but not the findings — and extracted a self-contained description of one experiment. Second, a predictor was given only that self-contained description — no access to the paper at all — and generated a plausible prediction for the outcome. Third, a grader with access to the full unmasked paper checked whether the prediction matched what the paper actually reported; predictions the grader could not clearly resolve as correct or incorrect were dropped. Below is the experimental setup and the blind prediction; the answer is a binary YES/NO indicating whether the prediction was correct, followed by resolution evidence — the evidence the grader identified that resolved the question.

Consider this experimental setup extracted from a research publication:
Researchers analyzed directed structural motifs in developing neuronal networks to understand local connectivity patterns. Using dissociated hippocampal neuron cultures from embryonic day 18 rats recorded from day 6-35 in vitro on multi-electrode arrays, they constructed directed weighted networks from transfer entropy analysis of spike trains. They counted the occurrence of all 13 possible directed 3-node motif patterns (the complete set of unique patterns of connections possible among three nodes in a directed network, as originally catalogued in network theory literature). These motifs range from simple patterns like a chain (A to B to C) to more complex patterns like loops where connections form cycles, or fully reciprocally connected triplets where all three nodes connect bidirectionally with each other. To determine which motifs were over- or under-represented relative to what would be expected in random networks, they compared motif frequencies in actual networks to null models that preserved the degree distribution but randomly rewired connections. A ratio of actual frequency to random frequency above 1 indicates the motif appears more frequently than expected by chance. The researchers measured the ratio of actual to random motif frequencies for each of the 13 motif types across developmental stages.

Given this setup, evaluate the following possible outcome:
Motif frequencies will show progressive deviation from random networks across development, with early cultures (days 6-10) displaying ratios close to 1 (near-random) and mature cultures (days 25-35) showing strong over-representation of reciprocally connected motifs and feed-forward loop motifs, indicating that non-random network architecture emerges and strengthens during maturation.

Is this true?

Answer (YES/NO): NO